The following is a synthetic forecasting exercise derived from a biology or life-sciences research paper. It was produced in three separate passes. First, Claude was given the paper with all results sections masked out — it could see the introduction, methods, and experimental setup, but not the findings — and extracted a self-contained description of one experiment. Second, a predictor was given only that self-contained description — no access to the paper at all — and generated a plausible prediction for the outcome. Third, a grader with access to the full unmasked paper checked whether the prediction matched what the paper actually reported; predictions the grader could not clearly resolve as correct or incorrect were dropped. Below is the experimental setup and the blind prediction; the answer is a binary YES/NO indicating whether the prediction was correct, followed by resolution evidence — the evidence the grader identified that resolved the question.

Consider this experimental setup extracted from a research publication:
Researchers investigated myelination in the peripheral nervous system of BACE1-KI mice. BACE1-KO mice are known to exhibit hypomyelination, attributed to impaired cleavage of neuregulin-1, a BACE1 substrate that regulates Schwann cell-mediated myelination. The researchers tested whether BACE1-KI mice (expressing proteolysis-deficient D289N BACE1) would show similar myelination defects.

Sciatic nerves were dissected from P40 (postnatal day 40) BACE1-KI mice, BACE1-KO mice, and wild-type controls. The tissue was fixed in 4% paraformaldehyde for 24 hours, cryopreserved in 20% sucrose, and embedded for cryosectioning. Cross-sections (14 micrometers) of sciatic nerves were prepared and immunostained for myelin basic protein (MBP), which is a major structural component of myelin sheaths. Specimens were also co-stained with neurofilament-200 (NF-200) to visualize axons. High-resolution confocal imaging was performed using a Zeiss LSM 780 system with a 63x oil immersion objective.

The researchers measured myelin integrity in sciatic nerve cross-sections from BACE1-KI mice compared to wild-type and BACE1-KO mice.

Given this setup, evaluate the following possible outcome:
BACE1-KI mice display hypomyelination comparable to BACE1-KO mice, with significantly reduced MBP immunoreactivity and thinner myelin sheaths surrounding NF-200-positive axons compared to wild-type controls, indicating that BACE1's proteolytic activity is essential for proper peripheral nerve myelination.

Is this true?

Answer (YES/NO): YES